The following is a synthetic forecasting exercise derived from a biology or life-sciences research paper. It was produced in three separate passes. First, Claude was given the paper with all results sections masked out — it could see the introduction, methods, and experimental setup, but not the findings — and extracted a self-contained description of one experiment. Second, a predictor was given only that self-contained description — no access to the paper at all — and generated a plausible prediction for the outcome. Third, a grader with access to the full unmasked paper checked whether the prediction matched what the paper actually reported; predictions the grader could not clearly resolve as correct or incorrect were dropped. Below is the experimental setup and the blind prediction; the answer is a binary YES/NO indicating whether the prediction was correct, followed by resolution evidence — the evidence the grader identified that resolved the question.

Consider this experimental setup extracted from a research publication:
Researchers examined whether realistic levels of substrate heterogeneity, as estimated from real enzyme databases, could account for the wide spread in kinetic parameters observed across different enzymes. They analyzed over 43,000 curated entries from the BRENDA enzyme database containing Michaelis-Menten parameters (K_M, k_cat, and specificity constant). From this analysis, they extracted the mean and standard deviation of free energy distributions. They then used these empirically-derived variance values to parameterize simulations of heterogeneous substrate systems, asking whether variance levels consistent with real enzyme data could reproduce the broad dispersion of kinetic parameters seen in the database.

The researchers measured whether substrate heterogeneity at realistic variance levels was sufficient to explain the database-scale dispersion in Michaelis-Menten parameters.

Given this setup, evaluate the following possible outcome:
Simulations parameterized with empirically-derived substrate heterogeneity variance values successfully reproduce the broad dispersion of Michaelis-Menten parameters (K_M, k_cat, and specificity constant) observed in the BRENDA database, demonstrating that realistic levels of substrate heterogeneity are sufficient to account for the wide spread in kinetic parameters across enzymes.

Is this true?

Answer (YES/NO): YES